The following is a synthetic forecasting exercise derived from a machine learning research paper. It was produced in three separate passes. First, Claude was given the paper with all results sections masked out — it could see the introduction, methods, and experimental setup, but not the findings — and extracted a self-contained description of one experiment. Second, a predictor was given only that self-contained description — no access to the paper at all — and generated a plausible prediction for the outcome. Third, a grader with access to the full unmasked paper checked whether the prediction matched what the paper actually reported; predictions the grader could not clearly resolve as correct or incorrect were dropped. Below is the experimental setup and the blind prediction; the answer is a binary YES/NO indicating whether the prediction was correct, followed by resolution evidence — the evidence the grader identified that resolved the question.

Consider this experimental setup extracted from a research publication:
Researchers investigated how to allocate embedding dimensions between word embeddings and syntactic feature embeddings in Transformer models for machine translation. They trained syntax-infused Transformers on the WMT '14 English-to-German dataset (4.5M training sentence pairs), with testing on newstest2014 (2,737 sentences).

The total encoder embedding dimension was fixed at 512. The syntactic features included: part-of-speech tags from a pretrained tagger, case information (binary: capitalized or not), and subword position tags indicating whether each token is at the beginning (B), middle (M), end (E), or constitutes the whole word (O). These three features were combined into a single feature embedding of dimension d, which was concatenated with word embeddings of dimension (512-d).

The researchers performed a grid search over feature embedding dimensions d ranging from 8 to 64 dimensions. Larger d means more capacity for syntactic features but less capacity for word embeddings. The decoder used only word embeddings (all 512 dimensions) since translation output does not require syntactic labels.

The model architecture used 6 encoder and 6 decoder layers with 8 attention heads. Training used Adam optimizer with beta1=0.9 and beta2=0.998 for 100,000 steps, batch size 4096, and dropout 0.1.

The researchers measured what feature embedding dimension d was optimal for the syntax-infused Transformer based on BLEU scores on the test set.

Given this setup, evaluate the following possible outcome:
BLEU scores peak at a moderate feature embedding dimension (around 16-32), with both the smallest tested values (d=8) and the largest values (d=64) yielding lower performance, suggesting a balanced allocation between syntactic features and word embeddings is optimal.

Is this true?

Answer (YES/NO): YES